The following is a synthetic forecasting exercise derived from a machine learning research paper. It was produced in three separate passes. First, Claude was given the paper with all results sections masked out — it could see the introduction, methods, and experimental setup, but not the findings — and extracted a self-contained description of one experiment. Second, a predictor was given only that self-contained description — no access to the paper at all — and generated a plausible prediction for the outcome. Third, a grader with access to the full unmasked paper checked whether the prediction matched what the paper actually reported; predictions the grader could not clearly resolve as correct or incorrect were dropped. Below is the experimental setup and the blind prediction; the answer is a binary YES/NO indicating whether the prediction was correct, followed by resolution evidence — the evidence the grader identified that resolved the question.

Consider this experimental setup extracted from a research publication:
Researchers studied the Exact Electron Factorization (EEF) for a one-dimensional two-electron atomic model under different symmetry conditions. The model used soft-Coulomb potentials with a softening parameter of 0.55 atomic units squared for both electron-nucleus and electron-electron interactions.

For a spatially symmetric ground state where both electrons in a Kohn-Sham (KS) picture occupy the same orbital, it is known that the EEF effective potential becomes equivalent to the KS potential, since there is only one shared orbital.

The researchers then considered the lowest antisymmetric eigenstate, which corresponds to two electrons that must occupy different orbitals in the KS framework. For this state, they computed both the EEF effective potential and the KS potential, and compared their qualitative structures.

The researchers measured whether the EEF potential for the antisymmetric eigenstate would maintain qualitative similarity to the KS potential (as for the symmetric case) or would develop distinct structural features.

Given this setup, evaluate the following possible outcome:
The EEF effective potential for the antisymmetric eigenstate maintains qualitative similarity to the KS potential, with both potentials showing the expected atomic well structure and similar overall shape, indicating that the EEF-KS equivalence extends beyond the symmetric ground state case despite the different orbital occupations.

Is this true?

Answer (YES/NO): NO